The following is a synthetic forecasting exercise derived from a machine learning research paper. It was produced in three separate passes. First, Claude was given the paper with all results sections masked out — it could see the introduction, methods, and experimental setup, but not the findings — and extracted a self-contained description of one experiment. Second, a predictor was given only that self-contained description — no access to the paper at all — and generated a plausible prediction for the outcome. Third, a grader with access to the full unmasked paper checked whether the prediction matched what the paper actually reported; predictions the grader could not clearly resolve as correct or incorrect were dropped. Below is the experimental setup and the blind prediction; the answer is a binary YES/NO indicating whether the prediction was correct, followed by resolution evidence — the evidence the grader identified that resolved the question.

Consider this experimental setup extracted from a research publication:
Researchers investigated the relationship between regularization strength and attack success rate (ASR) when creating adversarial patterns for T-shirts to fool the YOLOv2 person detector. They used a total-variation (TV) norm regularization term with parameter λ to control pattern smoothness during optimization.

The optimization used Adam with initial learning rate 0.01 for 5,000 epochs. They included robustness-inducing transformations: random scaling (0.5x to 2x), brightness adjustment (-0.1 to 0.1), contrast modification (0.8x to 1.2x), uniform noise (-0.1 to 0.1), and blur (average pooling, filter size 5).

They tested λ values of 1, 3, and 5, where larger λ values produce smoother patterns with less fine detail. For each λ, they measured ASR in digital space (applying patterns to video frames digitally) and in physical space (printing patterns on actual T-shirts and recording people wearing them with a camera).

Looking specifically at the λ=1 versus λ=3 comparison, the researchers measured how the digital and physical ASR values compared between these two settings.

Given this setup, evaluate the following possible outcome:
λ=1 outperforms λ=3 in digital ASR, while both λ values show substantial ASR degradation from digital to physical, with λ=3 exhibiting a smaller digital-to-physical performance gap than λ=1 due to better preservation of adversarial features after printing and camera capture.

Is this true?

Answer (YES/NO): YES